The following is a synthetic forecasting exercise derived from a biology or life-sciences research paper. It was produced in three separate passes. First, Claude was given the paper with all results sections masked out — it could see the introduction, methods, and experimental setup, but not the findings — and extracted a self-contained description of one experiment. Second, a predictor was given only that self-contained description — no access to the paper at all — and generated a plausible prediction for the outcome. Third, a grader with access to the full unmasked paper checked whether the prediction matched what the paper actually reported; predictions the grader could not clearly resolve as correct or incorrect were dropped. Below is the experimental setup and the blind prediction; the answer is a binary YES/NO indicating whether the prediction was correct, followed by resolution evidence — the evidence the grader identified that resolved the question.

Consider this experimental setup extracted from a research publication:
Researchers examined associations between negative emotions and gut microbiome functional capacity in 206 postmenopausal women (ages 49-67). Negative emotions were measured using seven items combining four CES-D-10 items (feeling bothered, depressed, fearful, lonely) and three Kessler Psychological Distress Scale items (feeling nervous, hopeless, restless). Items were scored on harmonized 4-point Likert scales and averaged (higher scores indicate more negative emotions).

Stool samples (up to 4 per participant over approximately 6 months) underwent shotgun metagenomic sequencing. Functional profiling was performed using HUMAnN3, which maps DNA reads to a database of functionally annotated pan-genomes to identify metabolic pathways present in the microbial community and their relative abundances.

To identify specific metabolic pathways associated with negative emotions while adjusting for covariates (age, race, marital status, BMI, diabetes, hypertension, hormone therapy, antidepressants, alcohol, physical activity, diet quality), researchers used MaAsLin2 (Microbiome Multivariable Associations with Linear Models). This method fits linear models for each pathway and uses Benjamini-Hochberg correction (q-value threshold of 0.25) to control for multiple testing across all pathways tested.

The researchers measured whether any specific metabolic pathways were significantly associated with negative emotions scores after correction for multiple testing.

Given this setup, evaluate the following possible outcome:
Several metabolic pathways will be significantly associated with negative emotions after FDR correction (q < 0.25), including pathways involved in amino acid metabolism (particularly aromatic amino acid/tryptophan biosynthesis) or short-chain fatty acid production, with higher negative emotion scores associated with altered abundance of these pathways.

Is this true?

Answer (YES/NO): NO